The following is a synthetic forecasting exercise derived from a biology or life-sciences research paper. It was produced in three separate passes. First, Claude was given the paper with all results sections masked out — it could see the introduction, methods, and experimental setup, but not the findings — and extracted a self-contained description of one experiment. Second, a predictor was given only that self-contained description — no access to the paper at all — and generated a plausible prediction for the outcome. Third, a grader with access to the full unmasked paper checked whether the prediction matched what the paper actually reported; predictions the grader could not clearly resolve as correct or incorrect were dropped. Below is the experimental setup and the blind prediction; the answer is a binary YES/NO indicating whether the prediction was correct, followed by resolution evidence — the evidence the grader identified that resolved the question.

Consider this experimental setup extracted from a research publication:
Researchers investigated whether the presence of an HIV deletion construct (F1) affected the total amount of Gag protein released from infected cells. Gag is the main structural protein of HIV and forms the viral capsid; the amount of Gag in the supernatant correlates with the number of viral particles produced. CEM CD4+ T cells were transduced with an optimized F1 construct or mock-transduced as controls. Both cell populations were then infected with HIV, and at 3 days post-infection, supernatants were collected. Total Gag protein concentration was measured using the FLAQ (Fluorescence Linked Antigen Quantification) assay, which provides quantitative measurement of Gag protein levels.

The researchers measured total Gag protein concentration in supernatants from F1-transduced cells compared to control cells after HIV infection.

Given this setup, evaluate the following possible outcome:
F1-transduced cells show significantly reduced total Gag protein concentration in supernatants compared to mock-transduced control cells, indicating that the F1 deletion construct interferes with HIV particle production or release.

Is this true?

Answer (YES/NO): NO